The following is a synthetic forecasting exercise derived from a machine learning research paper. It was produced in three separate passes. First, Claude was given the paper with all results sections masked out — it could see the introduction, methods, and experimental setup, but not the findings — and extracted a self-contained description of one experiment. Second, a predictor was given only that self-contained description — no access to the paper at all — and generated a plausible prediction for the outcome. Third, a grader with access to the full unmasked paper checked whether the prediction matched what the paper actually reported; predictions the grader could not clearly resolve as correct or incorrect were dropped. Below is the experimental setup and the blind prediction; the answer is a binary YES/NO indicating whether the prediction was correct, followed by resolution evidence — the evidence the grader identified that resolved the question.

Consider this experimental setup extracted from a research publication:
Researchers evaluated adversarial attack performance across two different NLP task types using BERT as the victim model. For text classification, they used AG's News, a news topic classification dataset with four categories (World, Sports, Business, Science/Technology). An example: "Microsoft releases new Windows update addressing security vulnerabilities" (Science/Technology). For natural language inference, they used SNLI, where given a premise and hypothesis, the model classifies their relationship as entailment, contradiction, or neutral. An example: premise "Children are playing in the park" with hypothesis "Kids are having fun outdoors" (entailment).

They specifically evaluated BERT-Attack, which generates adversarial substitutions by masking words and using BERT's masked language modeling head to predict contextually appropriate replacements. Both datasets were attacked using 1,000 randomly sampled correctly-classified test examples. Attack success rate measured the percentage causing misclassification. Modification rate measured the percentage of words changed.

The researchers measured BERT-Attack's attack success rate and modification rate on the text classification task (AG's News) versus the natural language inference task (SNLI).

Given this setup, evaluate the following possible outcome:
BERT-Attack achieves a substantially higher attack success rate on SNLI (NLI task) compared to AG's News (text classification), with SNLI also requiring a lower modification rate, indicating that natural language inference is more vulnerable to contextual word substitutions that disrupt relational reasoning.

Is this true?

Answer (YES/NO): NO